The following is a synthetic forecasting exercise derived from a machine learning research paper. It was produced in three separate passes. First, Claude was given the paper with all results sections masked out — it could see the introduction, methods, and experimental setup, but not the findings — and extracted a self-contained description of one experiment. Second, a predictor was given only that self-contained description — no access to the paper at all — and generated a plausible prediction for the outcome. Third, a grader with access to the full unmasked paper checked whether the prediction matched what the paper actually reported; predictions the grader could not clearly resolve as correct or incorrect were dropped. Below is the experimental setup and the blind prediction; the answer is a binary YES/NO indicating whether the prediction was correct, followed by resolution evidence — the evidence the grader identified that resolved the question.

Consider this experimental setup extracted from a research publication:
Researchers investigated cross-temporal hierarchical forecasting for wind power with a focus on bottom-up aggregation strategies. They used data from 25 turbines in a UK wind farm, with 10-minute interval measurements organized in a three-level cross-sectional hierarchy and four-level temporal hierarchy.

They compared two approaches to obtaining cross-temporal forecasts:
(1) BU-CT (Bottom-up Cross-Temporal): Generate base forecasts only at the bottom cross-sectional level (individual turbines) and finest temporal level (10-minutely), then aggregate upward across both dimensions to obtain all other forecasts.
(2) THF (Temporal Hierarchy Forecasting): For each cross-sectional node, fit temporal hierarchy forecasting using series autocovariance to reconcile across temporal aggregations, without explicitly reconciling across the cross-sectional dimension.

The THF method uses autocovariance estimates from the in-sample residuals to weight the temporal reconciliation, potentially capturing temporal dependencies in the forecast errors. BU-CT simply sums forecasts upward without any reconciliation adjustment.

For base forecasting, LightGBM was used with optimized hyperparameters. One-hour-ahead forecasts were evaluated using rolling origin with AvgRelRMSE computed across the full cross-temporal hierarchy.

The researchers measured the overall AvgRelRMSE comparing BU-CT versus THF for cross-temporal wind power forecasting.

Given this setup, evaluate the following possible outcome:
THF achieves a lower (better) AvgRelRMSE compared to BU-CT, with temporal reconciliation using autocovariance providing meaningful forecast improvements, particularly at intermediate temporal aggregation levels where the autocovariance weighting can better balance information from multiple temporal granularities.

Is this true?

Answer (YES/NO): NO